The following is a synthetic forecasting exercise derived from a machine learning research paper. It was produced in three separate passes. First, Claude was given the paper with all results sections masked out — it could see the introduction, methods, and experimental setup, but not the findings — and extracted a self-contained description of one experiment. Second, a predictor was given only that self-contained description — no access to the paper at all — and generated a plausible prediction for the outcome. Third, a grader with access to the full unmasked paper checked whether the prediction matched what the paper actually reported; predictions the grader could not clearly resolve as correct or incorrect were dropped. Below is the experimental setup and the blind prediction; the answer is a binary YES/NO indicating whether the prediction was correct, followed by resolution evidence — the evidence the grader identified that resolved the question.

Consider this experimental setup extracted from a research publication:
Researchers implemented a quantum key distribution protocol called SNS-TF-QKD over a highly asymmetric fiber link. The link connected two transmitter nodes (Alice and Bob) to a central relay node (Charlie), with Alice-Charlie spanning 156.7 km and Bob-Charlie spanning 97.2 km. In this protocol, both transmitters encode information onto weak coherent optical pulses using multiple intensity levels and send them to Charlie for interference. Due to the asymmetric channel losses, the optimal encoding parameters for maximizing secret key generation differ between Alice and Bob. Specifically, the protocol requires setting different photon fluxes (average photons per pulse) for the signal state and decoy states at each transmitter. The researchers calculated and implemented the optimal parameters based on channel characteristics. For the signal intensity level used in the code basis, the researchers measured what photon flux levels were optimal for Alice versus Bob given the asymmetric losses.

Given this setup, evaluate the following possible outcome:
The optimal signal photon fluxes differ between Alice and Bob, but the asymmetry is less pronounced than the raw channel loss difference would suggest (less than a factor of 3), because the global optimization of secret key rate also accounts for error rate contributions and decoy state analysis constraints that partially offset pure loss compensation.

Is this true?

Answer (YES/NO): YES